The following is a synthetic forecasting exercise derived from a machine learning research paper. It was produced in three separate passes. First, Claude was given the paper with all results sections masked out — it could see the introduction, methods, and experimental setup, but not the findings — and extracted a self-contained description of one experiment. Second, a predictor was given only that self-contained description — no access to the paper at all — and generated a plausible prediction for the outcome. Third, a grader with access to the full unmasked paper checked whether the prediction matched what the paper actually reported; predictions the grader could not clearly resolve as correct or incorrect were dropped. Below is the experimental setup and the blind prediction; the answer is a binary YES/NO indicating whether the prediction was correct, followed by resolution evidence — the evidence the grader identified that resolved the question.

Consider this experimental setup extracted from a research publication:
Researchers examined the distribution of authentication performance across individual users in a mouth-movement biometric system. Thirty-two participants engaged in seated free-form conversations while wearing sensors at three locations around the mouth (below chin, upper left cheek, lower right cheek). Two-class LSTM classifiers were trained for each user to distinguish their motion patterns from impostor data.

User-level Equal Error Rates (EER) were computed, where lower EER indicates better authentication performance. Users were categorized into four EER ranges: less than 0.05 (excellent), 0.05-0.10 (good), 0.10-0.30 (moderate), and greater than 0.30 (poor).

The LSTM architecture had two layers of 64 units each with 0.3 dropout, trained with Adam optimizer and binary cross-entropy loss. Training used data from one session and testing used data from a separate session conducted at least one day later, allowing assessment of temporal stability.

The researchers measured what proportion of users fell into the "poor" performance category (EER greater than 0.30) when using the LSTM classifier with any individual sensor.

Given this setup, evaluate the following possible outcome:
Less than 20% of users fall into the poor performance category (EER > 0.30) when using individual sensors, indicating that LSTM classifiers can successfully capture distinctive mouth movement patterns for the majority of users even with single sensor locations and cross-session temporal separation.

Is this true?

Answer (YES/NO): YES